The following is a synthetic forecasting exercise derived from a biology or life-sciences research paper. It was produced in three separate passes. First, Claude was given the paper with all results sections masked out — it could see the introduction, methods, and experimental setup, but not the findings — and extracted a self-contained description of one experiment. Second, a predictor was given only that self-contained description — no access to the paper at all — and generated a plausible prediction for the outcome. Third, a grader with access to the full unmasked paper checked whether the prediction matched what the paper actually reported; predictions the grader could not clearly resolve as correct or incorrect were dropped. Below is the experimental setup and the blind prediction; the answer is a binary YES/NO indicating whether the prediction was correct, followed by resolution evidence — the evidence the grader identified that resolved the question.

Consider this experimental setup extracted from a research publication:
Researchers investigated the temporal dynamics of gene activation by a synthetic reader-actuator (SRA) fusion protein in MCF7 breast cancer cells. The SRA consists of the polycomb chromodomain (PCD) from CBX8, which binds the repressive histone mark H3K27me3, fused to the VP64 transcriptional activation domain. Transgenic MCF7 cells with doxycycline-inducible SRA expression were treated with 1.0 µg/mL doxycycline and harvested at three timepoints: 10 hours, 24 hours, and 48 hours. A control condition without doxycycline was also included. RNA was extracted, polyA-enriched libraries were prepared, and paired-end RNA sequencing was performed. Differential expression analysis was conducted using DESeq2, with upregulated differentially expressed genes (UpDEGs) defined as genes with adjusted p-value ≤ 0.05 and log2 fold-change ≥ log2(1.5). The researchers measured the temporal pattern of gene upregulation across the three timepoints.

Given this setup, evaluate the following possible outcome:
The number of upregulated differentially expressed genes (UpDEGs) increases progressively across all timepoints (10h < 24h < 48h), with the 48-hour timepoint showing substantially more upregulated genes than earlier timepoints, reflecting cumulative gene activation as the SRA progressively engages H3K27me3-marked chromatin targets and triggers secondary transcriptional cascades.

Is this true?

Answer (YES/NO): NO